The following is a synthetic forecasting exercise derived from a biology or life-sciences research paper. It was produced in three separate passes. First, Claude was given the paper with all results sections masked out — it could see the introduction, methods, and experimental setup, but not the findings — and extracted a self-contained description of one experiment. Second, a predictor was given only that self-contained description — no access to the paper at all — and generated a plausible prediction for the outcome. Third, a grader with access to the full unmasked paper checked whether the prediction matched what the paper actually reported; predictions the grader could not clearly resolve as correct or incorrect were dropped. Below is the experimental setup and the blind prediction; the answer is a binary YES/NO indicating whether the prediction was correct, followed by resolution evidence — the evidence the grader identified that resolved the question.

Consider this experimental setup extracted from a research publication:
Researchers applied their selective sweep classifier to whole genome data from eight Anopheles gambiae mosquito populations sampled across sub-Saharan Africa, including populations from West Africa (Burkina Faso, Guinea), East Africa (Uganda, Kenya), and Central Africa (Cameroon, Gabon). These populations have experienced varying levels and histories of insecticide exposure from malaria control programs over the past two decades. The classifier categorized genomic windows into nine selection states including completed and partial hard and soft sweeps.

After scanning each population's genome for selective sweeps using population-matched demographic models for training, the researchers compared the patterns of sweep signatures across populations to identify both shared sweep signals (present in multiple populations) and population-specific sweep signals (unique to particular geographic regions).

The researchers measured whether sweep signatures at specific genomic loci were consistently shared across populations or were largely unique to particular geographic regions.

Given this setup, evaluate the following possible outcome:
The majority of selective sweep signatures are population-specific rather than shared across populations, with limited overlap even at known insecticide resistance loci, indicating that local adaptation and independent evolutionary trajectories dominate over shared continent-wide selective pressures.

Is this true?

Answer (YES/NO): NO